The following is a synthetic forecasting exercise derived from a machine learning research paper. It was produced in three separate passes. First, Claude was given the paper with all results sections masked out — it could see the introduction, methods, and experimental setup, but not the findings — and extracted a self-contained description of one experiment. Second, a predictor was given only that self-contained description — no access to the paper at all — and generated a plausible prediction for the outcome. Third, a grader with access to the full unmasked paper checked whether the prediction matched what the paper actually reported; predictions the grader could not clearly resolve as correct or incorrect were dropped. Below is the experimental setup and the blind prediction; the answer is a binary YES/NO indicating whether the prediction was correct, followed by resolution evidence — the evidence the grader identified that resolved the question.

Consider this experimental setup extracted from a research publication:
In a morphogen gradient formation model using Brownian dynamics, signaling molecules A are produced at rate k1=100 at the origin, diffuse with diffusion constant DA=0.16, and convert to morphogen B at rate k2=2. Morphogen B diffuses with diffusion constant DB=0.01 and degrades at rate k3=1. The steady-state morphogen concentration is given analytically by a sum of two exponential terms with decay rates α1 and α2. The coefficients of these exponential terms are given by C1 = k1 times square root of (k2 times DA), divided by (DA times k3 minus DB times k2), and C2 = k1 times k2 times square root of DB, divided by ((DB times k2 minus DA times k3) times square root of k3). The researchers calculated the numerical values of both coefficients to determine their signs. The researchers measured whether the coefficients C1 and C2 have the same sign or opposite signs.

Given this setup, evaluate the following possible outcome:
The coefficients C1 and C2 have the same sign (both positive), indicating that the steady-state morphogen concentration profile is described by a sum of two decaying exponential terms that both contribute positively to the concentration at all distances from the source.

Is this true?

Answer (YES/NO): NO